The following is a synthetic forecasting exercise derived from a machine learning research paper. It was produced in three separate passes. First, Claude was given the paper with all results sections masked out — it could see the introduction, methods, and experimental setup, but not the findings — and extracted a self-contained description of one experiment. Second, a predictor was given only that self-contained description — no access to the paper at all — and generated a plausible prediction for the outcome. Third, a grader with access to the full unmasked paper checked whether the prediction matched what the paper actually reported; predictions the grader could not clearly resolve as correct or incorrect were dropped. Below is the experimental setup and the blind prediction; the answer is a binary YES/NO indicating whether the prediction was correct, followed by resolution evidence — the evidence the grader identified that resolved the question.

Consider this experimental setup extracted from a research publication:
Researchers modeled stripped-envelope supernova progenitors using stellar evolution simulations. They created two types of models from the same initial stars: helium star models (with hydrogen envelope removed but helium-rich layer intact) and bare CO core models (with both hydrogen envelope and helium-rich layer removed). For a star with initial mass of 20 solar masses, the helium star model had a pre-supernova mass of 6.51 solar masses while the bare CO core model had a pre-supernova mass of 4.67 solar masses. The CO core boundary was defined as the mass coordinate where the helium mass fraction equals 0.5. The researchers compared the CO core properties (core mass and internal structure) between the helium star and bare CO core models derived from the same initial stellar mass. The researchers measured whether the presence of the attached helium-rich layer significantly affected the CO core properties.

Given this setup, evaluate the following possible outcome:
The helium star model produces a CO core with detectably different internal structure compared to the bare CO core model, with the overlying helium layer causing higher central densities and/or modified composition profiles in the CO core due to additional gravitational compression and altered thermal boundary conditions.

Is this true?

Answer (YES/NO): NO